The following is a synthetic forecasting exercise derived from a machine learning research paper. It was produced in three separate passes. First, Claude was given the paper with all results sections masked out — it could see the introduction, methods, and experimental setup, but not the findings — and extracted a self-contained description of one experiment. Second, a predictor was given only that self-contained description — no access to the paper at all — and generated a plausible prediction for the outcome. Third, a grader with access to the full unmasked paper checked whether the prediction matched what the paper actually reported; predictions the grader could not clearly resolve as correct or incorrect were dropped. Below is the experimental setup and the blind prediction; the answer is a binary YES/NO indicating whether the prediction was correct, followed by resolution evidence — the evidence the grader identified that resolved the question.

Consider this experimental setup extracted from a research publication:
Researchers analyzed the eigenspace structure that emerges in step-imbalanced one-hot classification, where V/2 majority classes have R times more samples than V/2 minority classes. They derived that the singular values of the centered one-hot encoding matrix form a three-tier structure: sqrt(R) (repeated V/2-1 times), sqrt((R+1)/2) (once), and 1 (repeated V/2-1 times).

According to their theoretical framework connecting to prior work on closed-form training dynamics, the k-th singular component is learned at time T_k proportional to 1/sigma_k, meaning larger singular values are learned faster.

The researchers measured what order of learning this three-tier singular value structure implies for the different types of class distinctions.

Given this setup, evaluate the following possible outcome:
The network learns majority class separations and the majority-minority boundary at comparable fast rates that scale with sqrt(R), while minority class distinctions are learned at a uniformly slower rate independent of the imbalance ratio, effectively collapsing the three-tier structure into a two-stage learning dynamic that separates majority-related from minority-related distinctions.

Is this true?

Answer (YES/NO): NO